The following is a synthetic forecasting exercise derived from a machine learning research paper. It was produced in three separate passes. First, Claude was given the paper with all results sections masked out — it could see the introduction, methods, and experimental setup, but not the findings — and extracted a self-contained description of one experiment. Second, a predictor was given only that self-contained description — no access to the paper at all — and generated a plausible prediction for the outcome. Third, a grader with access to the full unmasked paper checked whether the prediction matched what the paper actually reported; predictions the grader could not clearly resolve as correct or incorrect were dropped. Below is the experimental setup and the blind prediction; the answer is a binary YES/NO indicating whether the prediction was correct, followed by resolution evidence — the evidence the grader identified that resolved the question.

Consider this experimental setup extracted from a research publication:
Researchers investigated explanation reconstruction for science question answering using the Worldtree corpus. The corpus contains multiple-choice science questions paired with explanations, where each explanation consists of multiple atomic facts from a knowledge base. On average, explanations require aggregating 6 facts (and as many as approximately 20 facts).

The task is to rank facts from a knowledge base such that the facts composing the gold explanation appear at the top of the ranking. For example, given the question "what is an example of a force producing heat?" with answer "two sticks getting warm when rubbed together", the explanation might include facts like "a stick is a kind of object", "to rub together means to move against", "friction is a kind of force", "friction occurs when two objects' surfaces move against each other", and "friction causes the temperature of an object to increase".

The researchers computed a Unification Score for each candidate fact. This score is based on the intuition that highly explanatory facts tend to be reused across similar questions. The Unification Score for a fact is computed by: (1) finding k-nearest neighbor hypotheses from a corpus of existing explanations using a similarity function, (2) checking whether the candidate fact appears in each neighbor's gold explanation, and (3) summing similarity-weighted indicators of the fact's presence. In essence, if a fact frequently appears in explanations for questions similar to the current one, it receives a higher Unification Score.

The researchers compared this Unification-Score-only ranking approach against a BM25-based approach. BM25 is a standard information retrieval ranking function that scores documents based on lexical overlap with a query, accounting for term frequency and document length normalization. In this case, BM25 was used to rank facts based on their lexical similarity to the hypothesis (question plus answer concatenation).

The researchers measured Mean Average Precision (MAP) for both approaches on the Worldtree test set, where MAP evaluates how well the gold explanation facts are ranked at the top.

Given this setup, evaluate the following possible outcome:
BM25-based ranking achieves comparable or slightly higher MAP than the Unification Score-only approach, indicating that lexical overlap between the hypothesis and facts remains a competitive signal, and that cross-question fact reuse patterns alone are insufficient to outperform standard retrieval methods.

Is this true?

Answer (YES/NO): NO